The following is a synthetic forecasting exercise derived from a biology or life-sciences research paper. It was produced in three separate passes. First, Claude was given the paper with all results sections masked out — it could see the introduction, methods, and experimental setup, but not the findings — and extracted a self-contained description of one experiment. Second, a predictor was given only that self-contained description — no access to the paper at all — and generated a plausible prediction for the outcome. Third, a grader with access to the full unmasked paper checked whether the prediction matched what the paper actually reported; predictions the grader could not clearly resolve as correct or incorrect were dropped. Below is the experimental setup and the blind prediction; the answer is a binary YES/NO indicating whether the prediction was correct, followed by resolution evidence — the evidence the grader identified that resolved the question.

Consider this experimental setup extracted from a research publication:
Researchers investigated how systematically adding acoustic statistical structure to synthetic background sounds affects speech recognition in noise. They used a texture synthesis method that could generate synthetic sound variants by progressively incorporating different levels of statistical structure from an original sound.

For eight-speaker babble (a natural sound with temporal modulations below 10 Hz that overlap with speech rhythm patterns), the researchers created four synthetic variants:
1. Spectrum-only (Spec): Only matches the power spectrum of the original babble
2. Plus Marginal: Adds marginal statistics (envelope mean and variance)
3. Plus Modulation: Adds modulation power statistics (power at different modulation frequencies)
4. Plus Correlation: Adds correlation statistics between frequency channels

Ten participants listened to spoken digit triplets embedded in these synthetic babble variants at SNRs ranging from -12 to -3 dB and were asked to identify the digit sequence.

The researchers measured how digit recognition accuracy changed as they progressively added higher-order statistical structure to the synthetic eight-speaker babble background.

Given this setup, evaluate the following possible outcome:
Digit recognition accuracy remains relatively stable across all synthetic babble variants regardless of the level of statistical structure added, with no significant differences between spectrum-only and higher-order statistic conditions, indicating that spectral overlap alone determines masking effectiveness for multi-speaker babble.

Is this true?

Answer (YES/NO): NO